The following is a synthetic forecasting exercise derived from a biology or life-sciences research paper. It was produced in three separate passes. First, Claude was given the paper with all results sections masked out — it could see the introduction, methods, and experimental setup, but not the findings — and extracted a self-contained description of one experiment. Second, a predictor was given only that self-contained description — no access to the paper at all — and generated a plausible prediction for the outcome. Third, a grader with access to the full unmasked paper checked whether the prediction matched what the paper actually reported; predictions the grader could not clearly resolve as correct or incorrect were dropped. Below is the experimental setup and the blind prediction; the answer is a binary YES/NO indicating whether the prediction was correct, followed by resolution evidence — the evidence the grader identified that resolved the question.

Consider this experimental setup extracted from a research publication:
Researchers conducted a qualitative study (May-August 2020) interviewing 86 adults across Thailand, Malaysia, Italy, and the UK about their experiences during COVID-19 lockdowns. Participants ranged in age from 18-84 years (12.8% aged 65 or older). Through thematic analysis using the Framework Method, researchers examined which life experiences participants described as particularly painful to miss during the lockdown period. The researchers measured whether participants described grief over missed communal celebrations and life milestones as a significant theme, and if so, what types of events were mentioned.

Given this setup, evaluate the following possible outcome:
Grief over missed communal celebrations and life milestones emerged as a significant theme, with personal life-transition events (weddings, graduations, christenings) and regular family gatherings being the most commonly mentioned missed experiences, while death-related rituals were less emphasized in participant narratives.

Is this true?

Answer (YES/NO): NO